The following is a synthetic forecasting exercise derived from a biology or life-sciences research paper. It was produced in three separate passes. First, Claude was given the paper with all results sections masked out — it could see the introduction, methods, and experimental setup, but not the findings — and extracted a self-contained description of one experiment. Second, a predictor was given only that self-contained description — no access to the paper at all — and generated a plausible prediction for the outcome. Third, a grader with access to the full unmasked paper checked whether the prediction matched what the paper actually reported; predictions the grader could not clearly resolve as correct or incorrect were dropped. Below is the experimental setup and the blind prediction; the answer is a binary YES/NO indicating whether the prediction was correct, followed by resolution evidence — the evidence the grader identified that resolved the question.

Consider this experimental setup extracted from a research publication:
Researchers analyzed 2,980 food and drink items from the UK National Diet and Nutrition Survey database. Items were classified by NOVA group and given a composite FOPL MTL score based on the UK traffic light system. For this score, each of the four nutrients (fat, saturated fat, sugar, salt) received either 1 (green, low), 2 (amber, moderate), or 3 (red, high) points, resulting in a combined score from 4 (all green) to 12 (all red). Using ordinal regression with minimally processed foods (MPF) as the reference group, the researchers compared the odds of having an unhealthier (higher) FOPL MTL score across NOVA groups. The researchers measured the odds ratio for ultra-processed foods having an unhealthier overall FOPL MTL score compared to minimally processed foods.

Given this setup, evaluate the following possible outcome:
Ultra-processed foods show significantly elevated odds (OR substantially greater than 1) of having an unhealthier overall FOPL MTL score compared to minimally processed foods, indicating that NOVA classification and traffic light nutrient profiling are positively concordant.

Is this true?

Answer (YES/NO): YES